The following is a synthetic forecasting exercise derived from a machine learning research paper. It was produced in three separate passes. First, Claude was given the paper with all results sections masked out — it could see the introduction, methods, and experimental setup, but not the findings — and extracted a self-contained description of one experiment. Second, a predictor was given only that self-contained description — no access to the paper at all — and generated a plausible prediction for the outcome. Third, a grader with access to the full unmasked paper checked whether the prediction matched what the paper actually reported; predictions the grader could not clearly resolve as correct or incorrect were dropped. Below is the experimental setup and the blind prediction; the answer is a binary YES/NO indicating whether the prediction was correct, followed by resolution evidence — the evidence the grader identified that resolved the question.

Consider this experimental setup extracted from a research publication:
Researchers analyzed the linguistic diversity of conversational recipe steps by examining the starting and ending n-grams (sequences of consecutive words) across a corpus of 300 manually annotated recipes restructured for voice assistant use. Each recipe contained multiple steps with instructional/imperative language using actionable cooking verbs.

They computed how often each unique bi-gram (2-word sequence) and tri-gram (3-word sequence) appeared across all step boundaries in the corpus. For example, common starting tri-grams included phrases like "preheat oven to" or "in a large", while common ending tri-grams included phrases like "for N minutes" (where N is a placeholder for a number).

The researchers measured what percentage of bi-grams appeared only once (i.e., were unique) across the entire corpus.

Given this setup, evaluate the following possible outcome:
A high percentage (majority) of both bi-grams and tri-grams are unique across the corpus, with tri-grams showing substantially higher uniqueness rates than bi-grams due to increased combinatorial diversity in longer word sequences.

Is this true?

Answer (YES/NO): YES